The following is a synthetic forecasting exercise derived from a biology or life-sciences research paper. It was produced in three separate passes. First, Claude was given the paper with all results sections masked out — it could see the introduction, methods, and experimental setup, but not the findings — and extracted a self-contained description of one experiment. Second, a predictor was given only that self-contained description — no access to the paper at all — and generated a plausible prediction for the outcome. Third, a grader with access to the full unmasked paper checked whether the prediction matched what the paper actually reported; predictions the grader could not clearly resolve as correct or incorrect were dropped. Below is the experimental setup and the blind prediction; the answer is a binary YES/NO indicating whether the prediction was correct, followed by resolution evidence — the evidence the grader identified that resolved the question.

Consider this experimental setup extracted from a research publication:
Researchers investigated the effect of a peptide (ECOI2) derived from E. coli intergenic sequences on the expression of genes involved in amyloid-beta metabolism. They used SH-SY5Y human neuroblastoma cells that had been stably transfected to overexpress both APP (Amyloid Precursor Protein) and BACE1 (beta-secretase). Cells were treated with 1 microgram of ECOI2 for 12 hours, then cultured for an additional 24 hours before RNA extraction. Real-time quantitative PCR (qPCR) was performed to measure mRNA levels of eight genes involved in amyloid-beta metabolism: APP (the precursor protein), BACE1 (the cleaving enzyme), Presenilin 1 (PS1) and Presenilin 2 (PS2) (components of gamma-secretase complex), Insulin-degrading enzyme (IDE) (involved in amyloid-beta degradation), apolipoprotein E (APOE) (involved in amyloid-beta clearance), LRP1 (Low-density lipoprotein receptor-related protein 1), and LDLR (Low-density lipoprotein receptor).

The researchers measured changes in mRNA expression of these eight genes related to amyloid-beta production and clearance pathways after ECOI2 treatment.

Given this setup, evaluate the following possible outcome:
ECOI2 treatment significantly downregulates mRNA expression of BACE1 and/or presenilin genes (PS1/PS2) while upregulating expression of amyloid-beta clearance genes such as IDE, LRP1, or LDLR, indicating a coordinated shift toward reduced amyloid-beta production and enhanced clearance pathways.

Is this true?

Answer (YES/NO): NO